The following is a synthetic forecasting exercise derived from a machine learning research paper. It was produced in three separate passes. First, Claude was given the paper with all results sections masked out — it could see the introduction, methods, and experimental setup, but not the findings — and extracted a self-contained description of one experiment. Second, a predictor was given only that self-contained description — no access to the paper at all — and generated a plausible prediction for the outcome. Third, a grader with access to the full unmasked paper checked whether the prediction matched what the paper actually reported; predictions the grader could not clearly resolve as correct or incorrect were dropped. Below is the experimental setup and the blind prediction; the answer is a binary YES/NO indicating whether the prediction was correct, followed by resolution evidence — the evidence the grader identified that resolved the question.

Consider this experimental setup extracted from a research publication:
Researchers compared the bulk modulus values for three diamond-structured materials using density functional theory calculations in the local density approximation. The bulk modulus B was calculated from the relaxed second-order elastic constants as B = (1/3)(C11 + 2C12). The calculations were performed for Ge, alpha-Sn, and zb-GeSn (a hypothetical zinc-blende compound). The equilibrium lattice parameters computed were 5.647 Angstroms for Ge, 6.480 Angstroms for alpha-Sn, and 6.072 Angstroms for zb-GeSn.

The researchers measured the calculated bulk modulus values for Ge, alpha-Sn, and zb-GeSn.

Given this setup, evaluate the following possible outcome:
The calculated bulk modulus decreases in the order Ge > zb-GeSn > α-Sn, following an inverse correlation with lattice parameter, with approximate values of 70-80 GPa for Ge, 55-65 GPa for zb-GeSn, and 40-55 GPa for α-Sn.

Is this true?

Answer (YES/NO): YES